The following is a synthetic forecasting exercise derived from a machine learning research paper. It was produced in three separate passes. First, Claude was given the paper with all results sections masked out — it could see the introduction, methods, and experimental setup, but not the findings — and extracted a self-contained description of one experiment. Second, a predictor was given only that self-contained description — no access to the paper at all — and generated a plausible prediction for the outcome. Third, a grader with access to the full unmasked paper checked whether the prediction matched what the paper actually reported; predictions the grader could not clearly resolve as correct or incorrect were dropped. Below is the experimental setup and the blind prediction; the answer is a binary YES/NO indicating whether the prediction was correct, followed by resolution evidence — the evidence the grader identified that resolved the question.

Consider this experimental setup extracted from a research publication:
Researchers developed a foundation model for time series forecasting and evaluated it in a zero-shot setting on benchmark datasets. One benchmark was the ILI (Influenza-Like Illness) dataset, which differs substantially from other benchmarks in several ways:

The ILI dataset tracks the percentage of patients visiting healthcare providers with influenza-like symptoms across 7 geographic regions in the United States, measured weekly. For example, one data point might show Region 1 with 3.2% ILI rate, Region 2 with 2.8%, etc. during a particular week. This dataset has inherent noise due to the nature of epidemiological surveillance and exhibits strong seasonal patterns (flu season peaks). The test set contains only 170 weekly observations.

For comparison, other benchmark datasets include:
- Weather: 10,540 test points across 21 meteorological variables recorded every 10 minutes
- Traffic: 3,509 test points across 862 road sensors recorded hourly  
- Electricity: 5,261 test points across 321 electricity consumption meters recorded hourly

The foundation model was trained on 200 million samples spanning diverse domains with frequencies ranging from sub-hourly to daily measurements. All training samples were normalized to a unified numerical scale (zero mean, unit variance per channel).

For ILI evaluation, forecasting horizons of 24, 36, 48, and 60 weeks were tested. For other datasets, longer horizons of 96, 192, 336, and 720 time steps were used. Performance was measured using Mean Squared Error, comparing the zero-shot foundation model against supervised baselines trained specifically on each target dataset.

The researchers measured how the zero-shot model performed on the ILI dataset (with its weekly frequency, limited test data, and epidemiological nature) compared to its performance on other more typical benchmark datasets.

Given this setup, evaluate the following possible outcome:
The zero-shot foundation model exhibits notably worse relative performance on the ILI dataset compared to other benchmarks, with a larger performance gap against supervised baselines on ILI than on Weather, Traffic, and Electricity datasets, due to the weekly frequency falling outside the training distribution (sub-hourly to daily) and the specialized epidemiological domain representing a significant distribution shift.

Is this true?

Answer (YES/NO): NO